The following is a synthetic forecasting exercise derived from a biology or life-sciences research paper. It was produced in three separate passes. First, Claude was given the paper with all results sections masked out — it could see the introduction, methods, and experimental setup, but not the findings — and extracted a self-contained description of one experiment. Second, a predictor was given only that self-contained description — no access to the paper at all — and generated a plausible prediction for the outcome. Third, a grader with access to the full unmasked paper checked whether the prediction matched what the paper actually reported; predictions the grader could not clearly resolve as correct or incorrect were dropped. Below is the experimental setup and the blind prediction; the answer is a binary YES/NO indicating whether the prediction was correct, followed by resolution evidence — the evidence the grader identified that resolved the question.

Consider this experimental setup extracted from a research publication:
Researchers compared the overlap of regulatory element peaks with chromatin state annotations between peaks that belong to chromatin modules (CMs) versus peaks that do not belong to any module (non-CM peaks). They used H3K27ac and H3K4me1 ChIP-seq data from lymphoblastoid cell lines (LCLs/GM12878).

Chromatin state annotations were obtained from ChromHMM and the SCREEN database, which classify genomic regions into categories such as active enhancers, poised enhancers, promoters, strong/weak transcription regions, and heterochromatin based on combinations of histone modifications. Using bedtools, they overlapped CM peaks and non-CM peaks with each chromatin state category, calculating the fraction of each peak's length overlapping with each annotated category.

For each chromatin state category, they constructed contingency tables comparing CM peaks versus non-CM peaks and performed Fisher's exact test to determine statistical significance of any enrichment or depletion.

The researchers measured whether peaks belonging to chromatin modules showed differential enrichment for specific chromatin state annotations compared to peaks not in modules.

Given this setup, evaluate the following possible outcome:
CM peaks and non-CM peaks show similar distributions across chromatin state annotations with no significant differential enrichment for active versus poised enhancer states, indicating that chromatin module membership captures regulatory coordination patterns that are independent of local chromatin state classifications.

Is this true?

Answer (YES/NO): NO